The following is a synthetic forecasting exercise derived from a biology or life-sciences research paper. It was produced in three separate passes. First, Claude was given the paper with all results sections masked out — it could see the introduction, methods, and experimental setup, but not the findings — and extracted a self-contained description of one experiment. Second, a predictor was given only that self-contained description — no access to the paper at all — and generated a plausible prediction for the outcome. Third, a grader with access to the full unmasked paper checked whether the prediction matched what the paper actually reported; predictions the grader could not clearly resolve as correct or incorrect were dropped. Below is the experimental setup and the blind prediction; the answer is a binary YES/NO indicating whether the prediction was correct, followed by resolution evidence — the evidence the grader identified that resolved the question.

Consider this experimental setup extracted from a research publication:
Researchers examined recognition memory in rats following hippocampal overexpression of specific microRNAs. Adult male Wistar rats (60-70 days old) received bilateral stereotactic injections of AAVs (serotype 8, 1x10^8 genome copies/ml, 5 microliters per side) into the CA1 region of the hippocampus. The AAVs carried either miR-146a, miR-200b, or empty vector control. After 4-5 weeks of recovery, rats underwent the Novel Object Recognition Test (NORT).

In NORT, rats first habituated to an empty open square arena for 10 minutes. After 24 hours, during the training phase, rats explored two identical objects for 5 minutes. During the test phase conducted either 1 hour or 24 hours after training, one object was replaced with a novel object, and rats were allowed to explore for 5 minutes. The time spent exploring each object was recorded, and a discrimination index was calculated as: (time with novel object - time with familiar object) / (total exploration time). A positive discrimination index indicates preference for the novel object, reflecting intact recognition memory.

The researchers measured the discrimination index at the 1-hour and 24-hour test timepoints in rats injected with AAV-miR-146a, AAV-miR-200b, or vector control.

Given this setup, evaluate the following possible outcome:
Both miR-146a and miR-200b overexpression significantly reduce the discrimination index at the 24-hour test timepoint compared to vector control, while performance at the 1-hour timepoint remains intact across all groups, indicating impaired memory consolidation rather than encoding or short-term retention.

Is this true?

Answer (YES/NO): NO